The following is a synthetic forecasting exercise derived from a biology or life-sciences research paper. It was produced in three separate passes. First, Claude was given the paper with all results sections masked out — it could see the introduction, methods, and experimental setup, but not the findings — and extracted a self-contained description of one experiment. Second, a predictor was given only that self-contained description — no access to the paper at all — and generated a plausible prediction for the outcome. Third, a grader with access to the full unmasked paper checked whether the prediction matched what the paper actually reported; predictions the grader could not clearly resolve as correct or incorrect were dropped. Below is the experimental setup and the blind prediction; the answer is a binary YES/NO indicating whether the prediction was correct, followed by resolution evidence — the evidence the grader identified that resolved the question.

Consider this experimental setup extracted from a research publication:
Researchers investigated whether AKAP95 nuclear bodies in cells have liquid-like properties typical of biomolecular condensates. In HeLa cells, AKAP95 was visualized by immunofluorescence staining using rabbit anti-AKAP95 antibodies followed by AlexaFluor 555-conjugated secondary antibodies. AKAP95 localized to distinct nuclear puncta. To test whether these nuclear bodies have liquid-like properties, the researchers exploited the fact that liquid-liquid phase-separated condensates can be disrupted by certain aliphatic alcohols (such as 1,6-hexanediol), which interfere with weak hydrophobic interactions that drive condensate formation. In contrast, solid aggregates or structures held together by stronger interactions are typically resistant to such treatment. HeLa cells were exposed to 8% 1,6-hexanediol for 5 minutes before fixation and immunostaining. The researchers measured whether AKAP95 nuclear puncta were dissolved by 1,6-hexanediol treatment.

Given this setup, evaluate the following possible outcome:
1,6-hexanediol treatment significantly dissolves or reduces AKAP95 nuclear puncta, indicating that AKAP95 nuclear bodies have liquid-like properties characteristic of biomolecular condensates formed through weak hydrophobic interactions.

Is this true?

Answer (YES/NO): YES